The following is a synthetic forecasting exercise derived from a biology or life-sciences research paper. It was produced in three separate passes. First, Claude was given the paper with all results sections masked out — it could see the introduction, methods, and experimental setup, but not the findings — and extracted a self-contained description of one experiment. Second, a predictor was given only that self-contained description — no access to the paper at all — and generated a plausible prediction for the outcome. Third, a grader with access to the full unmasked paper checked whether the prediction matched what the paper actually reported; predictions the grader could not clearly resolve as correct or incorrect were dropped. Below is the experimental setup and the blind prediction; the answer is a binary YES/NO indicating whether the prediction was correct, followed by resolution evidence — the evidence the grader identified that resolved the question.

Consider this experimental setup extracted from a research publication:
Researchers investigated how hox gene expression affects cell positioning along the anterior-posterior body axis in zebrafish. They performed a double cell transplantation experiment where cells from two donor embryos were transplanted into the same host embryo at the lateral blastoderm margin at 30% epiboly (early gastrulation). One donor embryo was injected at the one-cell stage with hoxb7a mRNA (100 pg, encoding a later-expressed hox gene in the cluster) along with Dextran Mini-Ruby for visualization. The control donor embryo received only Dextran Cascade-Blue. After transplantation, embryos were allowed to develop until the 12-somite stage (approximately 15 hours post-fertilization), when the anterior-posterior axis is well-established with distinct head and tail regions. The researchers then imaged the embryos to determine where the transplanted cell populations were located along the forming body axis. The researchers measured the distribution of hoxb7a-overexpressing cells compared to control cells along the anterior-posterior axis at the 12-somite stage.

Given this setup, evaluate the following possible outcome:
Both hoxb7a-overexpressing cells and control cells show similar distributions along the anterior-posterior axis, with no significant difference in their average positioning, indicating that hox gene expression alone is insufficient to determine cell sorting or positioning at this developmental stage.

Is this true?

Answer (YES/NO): NO